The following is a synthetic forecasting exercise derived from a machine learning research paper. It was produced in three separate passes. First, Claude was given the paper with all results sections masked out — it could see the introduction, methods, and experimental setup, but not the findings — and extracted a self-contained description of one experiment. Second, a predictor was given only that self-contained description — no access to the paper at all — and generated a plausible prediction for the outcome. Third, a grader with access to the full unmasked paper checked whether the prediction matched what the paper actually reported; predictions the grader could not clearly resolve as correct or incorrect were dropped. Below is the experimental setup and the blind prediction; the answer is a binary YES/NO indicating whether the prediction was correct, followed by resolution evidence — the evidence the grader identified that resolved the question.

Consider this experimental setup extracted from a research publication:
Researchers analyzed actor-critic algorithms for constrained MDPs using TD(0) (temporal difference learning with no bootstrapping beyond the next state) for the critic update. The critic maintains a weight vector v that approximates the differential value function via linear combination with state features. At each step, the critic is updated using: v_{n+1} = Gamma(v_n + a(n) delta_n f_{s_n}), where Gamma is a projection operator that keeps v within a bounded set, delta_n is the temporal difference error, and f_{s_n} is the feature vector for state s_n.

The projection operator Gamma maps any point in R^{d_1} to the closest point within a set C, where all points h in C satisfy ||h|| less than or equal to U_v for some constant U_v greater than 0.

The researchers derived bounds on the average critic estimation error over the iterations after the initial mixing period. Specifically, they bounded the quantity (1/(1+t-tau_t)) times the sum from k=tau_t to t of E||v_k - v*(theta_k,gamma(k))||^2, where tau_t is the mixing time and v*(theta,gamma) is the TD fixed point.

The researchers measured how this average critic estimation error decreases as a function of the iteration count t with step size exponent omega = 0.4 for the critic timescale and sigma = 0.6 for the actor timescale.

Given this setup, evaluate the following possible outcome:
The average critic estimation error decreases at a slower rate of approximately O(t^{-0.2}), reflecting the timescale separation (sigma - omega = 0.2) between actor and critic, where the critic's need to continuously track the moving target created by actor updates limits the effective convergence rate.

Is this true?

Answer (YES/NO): NO